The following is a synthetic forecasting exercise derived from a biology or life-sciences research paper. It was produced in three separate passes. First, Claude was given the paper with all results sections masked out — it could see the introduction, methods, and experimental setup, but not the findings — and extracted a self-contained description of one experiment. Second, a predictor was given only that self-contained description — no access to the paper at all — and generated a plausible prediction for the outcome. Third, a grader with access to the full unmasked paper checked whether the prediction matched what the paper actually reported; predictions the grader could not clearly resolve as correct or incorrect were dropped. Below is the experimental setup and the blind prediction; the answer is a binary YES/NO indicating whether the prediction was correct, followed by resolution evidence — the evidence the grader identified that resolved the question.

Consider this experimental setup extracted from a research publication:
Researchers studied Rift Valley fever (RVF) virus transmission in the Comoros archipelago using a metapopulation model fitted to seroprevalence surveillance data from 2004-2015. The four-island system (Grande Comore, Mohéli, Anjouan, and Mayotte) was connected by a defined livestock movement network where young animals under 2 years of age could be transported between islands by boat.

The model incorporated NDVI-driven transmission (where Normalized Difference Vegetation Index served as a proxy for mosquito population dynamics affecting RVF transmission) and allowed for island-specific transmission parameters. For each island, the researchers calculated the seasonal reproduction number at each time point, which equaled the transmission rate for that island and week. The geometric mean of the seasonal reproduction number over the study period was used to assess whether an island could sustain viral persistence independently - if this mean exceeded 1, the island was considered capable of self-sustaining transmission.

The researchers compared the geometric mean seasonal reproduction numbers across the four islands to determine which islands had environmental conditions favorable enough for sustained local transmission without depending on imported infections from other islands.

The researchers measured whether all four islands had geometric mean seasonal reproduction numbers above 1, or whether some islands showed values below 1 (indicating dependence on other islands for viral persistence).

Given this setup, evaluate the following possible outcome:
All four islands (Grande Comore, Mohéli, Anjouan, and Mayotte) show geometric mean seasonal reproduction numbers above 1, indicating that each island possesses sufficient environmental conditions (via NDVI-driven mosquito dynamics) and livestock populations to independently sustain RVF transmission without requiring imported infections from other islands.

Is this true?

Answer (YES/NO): YES